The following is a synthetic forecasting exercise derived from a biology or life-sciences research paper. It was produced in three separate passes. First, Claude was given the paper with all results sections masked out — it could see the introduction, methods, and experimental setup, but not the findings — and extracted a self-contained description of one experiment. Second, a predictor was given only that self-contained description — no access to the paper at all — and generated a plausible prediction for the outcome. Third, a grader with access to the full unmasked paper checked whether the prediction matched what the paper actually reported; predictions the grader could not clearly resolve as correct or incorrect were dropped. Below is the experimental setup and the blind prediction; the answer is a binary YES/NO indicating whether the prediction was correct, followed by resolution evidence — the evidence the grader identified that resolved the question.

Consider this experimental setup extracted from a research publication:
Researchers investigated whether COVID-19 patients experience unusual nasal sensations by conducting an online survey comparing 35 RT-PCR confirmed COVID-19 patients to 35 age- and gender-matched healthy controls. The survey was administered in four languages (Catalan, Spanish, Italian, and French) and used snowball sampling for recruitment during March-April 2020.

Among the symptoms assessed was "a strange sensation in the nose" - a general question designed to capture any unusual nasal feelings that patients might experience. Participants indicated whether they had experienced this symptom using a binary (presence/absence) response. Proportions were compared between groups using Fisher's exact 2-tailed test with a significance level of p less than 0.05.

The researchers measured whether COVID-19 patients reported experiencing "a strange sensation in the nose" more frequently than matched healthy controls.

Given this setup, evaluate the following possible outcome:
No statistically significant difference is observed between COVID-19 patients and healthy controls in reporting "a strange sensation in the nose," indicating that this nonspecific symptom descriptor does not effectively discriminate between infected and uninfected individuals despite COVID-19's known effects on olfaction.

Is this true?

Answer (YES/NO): NO